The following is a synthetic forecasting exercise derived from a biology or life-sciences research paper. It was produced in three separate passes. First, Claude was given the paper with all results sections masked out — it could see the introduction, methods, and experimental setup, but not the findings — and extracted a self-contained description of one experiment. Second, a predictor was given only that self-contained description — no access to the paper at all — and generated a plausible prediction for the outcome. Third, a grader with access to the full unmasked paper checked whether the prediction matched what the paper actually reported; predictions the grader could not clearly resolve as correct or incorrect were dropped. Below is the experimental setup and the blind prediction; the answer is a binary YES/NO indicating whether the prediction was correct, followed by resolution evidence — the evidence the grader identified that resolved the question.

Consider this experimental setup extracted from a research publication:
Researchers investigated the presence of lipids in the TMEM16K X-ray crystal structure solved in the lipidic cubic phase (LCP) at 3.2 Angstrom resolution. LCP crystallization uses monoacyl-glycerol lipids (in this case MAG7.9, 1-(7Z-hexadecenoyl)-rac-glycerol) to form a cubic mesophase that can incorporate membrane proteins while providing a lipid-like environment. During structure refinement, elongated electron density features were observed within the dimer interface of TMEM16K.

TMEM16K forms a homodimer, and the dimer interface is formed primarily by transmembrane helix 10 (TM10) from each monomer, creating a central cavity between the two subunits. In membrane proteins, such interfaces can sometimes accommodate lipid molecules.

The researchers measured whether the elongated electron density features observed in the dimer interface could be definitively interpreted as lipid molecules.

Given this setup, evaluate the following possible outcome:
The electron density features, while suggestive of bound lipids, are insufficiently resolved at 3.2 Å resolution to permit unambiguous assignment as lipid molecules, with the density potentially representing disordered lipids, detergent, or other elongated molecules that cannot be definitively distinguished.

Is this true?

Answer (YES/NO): NO